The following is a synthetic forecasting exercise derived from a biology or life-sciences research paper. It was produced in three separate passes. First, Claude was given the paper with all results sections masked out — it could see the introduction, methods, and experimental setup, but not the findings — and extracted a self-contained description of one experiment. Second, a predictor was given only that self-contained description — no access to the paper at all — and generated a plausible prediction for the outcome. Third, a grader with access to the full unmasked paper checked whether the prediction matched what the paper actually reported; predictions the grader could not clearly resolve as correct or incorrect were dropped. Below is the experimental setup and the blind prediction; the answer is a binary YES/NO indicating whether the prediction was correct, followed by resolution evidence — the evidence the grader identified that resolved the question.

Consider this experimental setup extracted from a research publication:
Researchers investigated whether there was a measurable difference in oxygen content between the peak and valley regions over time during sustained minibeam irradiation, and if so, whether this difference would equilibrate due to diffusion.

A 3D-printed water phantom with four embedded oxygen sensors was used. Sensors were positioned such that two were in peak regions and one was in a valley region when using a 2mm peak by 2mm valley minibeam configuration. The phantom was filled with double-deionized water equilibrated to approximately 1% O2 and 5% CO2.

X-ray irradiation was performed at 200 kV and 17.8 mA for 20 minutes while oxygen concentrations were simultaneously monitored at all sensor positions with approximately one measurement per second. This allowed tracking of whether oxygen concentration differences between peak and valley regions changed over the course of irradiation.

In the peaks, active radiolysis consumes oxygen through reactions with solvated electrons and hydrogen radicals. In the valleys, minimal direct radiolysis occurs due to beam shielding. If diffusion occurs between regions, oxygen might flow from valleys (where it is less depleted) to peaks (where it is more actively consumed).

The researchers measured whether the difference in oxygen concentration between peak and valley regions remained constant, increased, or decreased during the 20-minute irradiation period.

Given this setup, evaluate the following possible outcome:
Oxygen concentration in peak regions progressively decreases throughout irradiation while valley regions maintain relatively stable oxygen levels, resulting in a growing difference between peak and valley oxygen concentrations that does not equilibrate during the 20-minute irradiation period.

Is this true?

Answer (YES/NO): NO